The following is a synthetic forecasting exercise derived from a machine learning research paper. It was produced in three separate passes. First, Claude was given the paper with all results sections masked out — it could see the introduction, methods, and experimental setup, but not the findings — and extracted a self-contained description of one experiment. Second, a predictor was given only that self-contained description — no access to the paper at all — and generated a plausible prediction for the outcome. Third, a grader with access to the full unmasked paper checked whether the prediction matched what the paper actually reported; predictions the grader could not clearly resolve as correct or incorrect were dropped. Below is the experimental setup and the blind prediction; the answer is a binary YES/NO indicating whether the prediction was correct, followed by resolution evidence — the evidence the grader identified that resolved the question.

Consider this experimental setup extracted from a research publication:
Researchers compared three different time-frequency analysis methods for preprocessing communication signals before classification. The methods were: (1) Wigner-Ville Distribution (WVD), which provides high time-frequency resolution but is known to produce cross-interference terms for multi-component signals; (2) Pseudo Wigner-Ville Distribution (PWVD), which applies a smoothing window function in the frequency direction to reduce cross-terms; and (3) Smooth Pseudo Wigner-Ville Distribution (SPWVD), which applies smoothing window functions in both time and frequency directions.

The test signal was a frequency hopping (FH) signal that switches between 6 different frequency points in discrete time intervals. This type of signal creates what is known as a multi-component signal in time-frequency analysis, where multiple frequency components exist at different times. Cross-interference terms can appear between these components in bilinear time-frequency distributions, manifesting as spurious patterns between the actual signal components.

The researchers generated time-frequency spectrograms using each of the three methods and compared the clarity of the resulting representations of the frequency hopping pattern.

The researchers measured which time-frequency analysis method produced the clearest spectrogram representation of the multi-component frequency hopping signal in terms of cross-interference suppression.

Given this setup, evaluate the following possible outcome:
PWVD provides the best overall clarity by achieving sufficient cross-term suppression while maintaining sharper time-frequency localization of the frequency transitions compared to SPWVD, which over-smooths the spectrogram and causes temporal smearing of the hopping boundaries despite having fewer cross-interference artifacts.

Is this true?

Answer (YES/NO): NO